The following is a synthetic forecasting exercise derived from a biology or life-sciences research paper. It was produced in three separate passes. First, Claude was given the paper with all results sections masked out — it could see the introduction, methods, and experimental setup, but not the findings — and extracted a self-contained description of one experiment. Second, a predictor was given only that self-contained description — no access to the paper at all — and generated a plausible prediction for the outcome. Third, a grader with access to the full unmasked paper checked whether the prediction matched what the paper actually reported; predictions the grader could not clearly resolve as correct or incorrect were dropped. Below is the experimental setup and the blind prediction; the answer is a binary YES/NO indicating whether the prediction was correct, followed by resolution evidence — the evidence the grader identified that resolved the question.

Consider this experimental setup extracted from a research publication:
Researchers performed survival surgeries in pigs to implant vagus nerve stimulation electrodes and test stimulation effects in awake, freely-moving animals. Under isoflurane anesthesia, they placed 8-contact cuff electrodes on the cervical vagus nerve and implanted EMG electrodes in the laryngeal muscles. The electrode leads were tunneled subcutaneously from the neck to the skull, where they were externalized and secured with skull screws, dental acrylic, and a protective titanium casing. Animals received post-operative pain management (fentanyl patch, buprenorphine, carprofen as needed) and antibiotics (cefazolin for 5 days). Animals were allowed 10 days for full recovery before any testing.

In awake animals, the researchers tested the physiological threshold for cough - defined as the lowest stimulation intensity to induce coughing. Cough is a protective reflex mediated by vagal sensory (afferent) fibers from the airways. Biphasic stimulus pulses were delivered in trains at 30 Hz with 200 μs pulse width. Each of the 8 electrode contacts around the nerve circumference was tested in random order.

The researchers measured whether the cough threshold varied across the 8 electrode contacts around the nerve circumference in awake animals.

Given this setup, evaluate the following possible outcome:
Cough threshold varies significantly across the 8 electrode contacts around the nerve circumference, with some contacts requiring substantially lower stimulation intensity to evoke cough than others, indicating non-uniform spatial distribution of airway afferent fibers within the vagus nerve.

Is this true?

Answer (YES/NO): YES